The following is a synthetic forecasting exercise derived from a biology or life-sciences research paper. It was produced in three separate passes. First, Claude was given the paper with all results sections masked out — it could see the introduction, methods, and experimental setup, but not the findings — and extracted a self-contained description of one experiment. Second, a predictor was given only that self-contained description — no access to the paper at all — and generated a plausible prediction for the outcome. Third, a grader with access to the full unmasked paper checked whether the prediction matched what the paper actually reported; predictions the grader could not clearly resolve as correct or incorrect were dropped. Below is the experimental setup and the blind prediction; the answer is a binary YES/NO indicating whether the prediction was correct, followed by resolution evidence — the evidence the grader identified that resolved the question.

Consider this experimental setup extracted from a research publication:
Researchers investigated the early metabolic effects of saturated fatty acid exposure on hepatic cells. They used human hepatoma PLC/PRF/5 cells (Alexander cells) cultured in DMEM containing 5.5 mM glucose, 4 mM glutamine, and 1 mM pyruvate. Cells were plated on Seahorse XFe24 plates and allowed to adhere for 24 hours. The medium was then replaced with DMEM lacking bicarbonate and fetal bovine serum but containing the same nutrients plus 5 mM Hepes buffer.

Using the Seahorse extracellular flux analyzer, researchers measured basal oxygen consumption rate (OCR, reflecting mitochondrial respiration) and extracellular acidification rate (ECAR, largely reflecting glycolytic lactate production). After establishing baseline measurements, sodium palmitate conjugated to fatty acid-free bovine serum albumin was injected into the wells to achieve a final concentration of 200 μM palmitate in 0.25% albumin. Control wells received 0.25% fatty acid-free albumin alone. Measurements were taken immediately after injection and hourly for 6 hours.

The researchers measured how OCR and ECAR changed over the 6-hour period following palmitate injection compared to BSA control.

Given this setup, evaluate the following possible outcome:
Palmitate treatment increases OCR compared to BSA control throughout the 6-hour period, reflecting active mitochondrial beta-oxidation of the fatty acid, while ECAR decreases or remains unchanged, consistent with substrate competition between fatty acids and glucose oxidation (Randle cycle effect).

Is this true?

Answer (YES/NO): NO